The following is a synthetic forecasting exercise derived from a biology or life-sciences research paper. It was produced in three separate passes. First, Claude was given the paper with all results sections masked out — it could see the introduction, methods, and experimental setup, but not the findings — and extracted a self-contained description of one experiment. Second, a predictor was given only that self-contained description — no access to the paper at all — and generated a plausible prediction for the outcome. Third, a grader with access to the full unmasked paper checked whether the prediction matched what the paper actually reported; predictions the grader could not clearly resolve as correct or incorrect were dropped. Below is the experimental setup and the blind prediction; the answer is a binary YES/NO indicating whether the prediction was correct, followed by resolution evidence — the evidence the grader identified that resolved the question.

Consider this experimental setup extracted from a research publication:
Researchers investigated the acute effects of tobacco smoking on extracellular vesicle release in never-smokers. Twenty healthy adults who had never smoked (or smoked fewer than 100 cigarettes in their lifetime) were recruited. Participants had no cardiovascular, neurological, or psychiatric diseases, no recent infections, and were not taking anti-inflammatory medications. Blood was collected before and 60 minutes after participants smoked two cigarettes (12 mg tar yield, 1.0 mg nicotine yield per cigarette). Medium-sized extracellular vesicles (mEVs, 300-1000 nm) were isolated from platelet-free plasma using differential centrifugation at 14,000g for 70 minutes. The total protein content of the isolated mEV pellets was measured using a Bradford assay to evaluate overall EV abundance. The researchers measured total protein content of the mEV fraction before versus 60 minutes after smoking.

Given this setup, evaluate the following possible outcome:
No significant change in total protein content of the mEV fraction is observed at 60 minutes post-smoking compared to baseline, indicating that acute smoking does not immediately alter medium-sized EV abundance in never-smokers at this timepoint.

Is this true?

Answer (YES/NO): NO